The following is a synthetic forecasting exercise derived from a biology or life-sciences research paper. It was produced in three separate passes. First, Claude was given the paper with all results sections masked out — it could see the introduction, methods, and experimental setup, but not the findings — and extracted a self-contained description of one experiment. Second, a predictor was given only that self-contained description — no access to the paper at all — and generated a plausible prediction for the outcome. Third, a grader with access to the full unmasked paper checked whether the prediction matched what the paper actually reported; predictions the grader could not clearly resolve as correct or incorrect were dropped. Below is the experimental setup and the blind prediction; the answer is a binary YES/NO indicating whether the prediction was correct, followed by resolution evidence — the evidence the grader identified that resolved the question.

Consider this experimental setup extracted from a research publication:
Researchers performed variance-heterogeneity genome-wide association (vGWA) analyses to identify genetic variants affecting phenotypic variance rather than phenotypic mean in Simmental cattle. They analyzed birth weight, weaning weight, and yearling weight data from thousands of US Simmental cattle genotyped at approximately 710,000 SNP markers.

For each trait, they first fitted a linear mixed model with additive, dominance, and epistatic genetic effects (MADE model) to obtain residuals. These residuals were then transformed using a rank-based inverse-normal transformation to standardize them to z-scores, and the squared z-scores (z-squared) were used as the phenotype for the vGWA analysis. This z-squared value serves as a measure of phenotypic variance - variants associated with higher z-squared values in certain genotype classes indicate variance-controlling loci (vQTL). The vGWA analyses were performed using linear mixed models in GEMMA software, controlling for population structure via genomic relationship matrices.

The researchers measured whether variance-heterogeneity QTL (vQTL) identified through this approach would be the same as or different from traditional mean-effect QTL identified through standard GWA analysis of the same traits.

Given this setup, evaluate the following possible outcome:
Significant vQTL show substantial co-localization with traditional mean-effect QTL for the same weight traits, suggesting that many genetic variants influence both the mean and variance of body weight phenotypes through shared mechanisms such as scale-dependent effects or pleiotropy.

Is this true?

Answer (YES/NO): NO